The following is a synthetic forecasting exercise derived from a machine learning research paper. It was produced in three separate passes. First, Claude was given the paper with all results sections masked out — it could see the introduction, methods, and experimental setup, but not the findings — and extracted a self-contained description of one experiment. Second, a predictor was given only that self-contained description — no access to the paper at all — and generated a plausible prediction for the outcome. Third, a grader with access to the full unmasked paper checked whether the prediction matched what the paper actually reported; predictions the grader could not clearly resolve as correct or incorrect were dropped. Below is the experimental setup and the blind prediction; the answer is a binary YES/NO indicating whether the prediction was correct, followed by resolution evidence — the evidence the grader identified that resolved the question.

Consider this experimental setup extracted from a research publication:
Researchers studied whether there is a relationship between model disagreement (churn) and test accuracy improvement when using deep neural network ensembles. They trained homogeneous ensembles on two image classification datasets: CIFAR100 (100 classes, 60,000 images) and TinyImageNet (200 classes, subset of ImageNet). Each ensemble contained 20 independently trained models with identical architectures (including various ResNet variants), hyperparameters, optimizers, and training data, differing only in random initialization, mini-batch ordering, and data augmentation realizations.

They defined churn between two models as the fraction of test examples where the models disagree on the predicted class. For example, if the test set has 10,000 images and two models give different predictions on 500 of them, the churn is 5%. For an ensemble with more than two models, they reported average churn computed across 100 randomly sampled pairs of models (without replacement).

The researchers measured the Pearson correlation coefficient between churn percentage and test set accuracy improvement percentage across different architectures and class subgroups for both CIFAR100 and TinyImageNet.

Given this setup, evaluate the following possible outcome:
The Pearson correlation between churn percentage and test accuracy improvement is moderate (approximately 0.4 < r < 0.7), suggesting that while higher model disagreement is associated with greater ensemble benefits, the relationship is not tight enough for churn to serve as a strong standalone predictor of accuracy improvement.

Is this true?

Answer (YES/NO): NO